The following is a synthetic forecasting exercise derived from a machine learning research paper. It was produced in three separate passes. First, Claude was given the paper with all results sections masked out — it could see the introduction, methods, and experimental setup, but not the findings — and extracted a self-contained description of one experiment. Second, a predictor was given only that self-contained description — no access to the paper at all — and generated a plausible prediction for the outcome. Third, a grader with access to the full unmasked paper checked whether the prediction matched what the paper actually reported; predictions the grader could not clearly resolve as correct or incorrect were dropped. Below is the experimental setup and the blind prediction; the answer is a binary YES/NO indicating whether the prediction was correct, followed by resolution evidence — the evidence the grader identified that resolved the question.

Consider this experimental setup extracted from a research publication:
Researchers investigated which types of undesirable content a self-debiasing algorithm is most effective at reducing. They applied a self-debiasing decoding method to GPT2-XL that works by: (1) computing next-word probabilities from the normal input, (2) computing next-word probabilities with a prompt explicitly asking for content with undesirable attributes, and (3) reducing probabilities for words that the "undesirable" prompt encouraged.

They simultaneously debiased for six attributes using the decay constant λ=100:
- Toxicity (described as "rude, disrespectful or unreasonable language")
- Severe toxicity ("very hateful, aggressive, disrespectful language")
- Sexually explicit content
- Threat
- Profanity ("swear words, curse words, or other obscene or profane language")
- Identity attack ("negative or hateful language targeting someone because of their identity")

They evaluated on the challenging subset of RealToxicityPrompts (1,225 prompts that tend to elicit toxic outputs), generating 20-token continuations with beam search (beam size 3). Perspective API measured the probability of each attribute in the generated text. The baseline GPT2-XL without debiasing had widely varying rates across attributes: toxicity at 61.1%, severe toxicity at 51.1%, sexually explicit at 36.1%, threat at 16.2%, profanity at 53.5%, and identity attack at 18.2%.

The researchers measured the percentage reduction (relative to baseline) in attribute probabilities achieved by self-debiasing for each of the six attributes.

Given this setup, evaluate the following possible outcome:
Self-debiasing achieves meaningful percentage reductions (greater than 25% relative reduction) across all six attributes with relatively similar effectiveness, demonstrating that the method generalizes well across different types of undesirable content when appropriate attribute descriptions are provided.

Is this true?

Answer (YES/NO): YES